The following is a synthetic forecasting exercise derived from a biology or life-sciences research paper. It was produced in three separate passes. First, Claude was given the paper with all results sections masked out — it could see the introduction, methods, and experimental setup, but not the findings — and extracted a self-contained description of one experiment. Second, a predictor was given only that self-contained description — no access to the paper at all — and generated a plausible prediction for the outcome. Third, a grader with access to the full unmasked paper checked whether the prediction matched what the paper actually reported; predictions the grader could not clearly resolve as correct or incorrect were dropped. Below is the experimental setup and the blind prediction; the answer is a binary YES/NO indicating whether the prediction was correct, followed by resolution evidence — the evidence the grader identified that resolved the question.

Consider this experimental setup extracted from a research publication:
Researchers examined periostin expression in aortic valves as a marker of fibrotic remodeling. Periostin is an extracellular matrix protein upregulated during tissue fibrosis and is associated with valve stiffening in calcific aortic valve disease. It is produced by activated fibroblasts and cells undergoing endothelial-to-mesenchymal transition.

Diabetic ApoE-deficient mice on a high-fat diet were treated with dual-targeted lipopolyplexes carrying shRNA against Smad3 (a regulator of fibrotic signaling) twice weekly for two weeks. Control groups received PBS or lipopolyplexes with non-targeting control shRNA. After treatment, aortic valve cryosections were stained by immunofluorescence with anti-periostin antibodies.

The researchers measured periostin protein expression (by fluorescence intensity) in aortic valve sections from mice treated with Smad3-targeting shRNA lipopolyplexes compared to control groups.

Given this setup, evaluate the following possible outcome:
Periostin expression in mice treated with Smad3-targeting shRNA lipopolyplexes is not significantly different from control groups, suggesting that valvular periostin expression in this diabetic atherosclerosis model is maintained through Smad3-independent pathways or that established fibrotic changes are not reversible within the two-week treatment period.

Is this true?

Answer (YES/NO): YES